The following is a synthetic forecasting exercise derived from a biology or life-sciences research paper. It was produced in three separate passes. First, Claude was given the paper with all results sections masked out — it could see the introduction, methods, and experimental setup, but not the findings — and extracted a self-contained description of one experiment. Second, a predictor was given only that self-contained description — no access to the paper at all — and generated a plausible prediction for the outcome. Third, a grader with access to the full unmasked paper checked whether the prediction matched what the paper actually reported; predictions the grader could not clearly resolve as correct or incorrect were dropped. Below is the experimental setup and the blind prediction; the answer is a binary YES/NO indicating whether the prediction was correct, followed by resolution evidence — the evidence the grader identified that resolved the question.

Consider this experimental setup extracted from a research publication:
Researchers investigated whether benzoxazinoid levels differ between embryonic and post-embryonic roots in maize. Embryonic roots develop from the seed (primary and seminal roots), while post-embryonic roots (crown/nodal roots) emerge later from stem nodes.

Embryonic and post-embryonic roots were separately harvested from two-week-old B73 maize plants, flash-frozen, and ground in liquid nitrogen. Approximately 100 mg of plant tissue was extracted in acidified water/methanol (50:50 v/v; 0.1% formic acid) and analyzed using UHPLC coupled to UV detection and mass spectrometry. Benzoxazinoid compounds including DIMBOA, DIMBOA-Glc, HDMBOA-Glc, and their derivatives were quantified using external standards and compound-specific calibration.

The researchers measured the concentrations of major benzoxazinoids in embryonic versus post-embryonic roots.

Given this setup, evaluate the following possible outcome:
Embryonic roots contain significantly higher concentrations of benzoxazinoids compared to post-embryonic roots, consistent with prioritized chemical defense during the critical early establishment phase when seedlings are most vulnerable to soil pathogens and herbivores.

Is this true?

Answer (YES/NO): NO